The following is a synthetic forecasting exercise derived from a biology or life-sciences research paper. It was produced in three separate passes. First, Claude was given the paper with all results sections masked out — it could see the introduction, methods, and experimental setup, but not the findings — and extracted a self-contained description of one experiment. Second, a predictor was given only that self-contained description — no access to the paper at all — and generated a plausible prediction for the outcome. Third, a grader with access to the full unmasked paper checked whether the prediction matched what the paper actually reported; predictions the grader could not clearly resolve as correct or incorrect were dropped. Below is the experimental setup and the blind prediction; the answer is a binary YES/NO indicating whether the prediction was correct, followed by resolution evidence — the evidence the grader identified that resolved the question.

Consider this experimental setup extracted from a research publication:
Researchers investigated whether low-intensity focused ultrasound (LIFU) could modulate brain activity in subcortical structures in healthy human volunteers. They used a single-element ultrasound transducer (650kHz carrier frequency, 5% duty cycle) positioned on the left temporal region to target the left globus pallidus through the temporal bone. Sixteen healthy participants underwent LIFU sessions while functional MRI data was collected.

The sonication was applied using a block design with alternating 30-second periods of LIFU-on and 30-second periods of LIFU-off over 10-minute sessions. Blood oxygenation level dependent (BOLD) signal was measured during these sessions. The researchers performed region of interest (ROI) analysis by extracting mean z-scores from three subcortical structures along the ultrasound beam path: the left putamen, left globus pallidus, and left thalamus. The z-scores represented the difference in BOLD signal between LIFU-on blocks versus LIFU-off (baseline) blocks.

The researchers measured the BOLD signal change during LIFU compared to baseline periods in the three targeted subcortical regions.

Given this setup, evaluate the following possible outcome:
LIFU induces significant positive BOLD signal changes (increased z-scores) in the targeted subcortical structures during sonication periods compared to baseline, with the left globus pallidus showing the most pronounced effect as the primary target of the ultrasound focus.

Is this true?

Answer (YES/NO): NO